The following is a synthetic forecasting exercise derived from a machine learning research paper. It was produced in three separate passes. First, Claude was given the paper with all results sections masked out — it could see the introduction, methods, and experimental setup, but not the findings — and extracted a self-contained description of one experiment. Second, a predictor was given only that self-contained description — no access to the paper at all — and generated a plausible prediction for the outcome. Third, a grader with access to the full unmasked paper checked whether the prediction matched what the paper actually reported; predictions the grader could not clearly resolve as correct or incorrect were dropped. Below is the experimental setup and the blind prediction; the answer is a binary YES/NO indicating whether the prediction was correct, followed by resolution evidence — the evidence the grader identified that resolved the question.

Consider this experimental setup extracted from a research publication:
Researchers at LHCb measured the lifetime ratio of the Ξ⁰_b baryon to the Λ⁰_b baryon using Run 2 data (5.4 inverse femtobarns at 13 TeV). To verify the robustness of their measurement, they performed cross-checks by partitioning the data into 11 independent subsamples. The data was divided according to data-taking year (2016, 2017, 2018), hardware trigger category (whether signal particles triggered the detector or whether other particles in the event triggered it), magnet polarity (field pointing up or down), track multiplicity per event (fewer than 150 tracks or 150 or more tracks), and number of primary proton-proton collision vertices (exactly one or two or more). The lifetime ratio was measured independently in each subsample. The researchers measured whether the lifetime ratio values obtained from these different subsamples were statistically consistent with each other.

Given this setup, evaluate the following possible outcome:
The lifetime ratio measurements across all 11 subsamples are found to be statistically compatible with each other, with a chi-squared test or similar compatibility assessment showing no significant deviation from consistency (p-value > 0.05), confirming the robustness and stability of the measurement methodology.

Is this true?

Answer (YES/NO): YES